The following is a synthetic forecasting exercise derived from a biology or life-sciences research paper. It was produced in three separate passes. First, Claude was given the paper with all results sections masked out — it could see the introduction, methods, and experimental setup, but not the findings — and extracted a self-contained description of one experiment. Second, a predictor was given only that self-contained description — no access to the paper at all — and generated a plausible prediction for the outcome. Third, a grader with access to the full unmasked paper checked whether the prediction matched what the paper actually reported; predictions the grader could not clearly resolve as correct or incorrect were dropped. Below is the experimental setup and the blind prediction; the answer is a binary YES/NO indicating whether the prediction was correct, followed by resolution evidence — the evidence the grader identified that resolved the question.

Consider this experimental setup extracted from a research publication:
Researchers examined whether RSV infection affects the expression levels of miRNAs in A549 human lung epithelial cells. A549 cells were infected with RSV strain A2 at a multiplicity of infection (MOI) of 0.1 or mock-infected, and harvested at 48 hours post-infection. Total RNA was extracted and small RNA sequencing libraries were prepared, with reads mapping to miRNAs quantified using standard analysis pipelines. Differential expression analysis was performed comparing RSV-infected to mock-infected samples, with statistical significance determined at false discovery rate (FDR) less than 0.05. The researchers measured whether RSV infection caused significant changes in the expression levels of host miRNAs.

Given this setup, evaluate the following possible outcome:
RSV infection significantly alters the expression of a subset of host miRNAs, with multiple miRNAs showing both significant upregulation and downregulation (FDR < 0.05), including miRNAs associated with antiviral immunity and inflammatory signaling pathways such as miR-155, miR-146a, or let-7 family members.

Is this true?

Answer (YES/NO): NO